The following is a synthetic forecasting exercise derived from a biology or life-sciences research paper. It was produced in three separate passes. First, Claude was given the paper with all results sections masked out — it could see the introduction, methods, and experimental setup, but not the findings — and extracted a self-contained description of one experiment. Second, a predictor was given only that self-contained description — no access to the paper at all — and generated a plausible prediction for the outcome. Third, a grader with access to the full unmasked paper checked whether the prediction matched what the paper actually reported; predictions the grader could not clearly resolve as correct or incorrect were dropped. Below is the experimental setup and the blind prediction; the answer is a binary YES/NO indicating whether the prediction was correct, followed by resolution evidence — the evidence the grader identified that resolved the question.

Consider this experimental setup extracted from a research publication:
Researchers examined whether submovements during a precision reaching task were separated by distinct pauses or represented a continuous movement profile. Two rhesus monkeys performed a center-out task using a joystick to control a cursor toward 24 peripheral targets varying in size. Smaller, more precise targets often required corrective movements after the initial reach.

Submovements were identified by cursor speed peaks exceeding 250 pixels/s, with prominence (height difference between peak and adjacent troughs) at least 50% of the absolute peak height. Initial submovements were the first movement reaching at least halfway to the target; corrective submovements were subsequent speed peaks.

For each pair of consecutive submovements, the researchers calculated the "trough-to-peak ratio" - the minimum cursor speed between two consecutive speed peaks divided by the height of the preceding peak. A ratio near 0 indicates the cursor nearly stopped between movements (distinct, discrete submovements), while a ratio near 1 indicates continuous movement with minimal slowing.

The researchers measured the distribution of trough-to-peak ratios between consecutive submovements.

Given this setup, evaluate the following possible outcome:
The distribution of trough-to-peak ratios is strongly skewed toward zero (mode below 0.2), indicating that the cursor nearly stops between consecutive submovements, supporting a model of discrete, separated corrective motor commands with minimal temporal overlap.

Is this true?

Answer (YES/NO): YES